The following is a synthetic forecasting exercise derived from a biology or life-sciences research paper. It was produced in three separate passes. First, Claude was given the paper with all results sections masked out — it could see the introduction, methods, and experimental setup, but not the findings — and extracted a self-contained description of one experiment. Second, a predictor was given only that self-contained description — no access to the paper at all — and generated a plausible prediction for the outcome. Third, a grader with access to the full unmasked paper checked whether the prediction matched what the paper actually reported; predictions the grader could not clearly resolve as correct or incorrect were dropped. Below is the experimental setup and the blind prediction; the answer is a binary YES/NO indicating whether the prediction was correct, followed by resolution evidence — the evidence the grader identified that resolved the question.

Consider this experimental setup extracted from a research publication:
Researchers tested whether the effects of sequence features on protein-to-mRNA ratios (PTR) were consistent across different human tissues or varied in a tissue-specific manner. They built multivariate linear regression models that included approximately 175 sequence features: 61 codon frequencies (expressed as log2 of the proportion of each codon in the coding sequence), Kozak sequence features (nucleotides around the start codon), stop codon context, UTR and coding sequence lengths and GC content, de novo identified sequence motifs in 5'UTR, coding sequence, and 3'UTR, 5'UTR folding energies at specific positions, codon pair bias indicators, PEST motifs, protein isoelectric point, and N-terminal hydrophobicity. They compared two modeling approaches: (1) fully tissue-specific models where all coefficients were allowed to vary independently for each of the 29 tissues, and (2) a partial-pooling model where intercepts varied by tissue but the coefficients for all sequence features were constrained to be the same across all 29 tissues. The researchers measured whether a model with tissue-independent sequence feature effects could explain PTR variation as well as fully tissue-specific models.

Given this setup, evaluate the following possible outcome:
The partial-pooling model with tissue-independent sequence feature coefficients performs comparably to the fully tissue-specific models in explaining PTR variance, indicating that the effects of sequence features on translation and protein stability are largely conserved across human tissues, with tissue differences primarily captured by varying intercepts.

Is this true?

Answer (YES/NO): YES